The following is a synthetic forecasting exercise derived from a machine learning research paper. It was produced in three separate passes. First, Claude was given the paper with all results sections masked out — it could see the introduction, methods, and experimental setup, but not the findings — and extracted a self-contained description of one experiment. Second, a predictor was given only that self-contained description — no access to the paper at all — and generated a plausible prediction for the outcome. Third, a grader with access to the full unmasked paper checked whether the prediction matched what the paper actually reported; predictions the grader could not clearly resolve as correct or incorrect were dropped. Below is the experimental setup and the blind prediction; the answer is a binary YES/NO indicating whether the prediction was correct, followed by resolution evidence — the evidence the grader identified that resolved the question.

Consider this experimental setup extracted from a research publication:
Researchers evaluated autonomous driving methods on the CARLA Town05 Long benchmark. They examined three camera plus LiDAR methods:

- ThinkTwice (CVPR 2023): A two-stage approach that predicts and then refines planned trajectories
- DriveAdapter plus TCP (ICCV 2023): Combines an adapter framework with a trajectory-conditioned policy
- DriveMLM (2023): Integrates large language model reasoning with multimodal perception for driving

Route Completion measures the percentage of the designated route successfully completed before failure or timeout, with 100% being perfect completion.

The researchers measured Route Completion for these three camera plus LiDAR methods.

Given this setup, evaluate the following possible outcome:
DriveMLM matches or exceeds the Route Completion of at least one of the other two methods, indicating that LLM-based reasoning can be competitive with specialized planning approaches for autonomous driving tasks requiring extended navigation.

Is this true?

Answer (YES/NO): YES